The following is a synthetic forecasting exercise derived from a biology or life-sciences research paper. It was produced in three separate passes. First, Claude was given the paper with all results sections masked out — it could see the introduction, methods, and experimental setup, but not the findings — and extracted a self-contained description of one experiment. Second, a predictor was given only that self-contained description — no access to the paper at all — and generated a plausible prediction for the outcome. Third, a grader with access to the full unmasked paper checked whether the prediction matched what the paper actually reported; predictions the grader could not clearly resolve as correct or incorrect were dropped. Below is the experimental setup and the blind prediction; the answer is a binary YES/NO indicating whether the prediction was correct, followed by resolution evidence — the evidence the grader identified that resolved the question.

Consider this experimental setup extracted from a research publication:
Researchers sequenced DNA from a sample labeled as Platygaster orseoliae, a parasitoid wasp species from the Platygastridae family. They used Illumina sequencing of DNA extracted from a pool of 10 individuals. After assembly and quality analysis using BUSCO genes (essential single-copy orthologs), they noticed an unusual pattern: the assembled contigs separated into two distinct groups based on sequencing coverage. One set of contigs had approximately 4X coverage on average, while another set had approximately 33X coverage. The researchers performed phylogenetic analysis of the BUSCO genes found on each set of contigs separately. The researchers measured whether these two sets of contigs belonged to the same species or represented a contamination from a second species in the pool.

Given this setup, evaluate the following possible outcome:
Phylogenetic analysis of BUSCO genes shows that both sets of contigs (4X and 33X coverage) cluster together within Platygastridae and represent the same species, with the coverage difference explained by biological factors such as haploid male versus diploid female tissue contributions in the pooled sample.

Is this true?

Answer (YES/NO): NO